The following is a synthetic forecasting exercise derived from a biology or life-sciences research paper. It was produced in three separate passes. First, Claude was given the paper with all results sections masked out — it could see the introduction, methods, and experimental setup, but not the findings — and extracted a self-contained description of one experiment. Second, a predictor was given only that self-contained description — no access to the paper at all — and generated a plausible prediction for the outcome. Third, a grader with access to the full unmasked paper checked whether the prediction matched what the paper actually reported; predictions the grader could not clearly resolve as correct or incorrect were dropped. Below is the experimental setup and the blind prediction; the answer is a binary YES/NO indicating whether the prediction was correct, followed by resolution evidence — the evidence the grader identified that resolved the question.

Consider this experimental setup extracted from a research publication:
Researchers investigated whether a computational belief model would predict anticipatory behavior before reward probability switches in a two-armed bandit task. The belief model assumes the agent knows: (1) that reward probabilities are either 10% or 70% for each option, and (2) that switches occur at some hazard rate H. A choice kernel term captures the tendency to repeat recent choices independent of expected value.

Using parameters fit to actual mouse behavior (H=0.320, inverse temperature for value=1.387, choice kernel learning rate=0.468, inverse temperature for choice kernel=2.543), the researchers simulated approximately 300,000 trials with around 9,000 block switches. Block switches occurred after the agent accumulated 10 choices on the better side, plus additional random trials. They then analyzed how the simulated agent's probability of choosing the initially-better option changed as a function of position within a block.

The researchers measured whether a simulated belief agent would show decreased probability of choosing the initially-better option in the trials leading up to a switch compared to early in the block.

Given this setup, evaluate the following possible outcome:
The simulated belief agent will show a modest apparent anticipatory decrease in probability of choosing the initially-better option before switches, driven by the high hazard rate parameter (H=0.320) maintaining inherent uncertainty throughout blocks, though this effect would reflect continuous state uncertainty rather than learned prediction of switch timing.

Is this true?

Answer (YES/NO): YES